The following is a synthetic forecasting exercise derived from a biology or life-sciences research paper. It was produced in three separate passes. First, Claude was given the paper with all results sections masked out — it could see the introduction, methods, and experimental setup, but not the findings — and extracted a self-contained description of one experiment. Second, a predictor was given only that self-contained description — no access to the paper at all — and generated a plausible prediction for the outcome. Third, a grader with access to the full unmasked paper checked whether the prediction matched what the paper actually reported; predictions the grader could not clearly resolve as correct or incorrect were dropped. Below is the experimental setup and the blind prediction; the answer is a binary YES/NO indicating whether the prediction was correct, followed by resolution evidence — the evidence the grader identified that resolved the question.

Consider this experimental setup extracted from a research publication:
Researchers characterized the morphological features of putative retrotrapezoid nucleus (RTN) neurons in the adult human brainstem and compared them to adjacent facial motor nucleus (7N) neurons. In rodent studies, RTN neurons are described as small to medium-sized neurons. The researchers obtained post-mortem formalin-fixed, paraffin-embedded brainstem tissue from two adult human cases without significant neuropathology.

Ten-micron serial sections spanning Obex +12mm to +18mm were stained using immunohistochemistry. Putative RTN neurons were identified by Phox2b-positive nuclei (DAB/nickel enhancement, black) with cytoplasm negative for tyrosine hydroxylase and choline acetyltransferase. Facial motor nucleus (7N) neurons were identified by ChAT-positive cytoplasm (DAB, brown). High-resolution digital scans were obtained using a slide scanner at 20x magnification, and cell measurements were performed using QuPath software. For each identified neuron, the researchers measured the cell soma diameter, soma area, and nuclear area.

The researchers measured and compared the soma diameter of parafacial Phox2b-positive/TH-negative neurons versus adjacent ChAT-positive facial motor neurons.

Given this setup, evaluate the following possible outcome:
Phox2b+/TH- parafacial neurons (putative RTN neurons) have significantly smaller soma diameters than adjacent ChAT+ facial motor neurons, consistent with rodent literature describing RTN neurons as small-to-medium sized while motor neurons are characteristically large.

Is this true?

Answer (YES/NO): YES